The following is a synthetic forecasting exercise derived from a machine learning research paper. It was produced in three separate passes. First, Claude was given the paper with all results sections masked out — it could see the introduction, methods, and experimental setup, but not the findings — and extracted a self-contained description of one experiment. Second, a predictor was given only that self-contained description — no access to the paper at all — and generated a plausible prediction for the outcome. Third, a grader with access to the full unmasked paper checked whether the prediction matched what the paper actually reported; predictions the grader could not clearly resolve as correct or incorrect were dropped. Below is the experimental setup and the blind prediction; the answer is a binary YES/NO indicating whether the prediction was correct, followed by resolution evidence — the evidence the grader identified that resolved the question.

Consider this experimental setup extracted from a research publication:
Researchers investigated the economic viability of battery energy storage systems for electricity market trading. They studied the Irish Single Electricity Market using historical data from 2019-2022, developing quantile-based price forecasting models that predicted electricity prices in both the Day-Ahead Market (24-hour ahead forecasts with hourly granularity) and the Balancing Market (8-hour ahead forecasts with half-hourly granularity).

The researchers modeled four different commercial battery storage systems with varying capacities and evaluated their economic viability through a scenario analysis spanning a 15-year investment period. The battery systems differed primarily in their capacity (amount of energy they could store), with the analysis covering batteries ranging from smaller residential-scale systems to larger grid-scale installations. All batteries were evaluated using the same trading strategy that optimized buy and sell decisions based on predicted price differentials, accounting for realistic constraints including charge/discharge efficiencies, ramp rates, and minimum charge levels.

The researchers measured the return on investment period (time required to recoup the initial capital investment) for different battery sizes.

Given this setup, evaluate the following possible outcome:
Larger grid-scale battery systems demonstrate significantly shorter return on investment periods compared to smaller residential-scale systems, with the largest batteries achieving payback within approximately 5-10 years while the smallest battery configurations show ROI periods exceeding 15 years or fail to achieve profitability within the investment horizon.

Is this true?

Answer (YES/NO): NO